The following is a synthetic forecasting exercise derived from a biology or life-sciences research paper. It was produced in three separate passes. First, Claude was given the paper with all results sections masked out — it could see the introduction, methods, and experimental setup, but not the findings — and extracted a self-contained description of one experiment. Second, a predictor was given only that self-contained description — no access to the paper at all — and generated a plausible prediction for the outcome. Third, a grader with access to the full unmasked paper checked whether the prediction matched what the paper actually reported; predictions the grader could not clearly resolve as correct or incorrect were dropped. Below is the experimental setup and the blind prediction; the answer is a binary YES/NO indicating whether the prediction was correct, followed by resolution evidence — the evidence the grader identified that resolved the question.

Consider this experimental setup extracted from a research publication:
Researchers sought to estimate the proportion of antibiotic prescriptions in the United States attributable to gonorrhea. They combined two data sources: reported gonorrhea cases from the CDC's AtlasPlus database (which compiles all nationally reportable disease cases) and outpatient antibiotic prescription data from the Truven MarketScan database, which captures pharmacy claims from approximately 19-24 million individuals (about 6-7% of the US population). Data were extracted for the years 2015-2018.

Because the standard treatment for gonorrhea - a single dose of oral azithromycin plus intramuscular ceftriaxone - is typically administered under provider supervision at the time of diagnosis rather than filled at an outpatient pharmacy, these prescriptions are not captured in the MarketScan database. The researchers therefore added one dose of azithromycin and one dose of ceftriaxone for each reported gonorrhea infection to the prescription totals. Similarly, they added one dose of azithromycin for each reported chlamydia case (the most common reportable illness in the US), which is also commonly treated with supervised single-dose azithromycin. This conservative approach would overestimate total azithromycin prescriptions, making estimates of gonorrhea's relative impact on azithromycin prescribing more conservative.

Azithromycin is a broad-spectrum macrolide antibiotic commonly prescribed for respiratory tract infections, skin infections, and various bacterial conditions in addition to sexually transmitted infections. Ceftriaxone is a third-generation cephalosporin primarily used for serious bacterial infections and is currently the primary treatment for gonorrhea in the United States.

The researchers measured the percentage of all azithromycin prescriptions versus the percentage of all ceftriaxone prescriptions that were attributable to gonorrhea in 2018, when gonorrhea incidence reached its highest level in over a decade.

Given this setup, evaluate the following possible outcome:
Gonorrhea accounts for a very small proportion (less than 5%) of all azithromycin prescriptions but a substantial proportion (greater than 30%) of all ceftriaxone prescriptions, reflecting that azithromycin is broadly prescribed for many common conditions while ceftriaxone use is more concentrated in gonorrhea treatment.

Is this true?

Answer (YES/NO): NO